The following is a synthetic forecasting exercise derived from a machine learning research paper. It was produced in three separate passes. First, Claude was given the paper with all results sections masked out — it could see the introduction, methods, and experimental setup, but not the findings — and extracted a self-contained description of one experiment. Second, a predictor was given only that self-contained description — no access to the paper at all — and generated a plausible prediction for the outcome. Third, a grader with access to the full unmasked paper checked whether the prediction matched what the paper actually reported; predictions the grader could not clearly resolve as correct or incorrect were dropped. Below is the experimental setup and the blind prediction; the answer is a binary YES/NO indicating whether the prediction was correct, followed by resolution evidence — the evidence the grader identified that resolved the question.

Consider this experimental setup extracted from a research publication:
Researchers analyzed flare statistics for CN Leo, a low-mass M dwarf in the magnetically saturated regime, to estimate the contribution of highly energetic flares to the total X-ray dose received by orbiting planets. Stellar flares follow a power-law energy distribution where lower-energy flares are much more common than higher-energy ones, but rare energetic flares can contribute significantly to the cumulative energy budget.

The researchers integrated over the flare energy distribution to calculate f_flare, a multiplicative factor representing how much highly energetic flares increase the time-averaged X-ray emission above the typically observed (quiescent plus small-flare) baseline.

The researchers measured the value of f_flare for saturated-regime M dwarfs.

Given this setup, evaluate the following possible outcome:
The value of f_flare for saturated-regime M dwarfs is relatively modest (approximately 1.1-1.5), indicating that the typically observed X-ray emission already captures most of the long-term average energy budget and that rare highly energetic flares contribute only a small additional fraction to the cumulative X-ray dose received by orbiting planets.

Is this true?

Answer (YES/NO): YES